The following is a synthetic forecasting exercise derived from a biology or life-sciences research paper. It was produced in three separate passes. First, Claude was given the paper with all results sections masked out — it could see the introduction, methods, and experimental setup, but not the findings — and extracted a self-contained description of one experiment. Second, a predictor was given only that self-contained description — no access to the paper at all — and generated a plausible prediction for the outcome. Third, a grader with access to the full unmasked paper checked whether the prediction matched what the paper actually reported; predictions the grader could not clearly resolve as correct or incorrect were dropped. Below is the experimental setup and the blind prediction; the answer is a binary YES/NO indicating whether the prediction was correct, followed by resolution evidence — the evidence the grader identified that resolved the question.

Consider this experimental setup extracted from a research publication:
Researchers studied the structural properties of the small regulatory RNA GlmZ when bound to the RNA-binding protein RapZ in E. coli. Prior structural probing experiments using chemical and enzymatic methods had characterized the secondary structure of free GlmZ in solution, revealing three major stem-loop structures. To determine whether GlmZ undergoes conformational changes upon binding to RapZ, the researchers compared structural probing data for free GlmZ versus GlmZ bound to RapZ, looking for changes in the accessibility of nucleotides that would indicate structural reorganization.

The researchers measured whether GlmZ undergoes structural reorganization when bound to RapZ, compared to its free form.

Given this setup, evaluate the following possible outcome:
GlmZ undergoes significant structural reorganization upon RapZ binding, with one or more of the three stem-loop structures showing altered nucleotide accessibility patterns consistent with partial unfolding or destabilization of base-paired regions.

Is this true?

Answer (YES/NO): NO